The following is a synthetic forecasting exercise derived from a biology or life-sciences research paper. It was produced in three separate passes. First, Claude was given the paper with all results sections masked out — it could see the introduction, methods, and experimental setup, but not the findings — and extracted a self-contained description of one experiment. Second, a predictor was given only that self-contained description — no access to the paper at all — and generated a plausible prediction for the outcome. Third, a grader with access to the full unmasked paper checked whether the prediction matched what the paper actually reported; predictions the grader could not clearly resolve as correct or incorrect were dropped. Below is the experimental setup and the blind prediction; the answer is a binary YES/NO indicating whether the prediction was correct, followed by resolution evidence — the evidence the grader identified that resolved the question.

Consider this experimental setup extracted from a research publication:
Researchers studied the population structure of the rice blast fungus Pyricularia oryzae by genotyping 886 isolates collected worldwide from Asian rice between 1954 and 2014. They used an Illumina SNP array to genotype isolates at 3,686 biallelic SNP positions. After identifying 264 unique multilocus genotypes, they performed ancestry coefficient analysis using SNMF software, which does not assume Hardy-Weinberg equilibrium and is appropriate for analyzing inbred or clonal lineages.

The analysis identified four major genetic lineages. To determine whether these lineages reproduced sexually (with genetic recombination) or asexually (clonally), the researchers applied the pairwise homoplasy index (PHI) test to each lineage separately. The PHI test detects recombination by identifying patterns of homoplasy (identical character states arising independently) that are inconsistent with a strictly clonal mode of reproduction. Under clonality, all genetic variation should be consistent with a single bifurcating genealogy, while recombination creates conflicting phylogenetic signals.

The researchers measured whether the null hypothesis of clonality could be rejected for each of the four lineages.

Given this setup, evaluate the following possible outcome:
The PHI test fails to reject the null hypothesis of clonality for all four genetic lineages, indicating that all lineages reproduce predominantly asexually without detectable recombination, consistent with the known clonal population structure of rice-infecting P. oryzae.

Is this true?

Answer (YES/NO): NO